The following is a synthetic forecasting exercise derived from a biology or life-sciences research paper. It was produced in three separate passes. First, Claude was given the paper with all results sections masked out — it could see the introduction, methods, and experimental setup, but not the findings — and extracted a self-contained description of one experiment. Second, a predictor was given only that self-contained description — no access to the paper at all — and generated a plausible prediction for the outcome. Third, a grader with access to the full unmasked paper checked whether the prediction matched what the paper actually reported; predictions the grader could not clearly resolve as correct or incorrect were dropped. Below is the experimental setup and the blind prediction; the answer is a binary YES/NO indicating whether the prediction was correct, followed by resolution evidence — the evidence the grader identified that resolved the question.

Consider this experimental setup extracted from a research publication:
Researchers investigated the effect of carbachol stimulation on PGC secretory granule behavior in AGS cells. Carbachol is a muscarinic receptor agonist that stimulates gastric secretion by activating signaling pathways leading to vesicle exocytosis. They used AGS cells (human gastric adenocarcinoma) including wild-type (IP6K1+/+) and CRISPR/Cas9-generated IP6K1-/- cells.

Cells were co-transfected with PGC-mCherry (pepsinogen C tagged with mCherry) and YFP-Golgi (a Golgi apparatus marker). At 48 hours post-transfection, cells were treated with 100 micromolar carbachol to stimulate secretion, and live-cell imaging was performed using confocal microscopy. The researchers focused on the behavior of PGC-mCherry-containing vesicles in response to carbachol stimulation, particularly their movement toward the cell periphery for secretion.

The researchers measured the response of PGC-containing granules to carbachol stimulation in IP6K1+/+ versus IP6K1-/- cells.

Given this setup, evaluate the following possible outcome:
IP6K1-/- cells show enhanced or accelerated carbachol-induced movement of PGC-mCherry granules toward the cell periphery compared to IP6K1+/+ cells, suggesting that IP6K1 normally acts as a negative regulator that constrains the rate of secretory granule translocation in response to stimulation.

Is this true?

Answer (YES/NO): NO